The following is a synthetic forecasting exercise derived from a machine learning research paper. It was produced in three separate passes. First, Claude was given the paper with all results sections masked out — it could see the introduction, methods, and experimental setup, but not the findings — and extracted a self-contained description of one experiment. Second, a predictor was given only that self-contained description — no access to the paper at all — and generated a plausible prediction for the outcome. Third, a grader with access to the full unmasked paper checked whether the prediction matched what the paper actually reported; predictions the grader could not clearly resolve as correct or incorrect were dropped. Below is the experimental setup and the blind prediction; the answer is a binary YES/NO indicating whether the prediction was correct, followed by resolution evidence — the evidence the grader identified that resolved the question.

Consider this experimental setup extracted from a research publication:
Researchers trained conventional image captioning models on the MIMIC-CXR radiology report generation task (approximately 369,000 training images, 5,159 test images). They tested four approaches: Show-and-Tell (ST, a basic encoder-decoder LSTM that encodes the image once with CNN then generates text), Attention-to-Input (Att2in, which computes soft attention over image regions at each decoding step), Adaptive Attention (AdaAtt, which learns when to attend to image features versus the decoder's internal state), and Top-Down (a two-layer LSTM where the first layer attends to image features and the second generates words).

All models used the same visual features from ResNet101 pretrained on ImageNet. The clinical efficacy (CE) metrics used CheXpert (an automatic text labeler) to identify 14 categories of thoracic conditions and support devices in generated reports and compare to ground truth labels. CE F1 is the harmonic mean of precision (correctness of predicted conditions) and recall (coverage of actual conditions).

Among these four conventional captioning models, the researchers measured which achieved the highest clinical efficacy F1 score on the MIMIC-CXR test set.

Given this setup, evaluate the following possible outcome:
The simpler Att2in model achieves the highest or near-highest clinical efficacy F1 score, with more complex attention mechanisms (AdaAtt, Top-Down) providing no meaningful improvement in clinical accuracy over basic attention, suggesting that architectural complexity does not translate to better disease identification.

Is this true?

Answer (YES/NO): YES